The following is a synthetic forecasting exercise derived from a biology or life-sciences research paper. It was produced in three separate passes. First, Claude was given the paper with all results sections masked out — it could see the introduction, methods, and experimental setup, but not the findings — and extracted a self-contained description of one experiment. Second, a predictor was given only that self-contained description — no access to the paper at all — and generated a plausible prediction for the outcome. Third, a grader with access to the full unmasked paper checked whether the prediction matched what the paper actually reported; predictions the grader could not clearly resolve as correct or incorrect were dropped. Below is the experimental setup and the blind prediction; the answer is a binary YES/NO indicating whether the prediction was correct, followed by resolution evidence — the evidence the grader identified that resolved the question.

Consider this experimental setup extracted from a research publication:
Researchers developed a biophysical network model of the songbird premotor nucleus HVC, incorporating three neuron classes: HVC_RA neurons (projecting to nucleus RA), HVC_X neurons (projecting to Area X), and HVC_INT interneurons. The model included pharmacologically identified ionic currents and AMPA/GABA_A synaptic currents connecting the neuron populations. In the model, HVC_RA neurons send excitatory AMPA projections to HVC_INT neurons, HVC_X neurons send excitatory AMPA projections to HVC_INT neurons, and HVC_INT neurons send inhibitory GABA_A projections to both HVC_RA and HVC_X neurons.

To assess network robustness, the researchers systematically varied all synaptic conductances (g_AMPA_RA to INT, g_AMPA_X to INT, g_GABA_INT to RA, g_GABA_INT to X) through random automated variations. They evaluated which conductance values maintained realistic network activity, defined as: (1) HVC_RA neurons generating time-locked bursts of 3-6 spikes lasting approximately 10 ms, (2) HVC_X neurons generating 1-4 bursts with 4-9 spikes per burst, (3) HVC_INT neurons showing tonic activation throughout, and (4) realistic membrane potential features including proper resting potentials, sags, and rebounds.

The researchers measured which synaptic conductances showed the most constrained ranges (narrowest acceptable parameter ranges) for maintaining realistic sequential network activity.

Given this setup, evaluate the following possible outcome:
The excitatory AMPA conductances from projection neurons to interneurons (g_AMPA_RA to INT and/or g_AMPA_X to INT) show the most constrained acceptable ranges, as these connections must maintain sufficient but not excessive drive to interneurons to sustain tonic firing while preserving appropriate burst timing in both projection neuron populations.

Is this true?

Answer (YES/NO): NO